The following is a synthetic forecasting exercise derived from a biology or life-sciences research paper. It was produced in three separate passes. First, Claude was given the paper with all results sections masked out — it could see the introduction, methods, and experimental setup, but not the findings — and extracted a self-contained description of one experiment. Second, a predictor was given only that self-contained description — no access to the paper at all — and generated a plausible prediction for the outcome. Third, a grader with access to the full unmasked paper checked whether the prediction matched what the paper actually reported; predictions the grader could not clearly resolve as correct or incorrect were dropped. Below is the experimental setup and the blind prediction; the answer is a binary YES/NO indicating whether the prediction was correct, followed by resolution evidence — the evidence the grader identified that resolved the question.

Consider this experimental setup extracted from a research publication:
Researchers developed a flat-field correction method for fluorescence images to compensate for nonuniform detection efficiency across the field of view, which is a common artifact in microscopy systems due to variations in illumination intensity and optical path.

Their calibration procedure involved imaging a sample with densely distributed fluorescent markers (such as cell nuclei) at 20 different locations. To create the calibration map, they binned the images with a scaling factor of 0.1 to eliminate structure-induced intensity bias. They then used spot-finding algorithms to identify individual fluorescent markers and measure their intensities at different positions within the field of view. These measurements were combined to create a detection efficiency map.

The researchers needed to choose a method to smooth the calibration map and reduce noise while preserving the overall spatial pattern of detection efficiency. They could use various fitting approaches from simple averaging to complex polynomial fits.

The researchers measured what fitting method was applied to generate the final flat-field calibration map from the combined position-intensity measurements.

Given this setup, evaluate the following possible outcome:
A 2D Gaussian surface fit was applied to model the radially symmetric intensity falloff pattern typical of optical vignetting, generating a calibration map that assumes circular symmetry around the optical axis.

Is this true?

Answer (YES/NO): NO